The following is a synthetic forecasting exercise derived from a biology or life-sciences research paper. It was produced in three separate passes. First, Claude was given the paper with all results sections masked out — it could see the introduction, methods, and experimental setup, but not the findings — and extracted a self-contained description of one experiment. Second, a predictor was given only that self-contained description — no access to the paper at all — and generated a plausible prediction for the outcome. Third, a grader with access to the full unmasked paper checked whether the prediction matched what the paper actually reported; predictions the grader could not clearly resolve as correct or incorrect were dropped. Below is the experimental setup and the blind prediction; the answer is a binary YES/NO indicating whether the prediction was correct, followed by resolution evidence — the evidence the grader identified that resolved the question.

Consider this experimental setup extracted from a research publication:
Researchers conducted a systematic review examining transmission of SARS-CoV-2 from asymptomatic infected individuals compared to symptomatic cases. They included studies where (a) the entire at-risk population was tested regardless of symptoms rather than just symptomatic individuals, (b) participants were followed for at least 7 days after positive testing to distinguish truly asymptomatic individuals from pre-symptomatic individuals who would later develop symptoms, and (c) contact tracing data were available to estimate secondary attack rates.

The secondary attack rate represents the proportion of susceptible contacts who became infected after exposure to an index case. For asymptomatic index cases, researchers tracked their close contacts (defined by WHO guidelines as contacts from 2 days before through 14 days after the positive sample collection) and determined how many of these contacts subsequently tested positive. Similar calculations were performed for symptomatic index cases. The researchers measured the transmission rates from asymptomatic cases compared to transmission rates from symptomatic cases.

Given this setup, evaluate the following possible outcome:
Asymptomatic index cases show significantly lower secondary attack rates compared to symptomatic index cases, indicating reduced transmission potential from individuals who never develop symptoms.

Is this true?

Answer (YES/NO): YES